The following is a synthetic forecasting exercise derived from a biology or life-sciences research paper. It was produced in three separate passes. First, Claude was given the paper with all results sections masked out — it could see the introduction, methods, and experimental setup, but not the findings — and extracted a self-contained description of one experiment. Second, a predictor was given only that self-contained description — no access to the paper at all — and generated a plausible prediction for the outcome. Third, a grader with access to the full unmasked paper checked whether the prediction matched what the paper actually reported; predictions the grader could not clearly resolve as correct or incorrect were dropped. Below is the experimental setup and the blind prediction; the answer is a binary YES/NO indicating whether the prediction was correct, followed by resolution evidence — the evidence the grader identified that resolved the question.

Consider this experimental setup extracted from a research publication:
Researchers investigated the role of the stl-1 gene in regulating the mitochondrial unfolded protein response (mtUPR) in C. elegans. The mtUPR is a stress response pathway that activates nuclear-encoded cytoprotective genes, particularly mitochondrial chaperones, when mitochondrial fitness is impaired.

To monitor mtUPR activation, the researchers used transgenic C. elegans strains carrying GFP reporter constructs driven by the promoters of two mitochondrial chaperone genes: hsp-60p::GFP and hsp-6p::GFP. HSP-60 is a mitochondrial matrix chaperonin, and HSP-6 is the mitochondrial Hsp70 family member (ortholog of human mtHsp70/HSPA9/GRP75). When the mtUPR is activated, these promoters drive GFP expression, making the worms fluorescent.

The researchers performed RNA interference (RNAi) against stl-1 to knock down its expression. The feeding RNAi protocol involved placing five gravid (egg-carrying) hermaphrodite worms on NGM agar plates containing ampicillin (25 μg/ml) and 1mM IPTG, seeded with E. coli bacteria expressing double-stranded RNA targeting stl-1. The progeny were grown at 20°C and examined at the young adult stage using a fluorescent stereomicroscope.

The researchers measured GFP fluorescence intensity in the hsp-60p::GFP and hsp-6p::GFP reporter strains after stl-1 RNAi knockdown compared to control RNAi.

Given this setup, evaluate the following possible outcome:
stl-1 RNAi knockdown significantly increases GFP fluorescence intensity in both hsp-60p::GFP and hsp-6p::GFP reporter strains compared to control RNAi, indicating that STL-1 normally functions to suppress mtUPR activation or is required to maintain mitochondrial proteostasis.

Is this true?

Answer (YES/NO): NO